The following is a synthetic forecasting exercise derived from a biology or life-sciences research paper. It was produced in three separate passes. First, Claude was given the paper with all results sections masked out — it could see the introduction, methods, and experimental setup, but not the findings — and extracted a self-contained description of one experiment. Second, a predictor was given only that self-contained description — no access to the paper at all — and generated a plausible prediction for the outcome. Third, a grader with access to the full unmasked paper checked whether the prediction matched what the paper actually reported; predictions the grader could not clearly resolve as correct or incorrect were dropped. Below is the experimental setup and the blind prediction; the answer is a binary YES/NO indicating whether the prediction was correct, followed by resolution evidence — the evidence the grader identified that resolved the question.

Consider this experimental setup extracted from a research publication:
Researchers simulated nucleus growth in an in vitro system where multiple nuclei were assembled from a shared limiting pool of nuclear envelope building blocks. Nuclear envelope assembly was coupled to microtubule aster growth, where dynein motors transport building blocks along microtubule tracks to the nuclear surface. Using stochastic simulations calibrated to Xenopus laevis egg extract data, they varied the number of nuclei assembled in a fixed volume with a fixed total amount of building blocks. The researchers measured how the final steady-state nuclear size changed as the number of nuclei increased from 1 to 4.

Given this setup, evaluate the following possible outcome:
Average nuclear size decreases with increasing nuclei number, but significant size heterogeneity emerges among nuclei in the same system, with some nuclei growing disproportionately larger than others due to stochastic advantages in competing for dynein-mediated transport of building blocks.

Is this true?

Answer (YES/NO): NO